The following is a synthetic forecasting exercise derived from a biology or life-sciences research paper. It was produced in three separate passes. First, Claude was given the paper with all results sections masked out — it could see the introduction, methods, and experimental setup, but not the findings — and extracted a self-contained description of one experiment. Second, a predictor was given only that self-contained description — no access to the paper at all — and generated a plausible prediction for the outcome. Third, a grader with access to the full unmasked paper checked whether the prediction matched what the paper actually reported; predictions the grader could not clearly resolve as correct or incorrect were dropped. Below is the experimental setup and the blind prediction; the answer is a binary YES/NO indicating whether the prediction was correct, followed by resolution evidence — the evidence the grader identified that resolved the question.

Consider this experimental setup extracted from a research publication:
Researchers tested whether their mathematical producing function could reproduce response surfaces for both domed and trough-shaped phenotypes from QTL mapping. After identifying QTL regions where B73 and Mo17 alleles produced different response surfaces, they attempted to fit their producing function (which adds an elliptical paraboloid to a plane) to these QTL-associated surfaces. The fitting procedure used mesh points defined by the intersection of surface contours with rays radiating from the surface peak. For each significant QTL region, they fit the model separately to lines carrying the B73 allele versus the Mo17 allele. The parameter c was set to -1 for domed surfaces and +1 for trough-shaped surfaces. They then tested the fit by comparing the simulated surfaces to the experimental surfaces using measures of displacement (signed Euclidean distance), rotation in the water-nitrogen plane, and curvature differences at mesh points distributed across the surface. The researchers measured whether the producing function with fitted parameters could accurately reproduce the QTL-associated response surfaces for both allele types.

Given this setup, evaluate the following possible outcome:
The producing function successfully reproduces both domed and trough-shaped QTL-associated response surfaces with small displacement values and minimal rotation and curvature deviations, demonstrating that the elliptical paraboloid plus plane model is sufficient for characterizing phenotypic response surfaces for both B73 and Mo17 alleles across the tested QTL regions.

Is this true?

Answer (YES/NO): NO